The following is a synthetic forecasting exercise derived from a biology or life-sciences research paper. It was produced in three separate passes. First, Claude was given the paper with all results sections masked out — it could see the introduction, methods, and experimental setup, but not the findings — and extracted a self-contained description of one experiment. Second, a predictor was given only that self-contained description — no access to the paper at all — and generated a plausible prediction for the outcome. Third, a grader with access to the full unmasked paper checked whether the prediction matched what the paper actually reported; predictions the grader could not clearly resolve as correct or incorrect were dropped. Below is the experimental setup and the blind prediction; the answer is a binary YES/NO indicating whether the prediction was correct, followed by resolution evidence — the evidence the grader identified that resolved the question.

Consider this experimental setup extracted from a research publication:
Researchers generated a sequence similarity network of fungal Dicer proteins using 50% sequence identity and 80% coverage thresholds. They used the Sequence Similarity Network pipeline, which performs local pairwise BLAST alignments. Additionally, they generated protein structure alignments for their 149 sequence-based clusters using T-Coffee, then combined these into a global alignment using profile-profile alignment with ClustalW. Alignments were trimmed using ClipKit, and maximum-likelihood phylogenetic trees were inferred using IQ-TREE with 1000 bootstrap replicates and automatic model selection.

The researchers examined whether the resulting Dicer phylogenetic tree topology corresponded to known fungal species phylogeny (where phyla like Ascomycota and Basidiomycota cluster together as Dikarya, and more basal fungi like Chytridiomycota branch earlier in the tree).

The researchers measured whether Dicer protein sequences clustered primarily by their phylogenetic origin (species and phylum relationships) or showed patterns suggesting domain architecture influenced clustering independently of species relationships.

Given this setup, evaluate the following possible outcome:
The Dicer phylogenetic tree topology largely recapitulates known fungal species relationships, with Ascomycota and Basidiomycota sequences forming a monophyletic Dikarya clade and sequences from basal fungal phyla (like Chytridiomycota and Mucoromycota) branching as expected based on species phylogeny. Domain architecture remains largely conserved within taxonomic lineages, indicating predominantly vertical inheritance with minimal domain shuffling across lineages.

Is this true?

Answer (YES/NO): NO